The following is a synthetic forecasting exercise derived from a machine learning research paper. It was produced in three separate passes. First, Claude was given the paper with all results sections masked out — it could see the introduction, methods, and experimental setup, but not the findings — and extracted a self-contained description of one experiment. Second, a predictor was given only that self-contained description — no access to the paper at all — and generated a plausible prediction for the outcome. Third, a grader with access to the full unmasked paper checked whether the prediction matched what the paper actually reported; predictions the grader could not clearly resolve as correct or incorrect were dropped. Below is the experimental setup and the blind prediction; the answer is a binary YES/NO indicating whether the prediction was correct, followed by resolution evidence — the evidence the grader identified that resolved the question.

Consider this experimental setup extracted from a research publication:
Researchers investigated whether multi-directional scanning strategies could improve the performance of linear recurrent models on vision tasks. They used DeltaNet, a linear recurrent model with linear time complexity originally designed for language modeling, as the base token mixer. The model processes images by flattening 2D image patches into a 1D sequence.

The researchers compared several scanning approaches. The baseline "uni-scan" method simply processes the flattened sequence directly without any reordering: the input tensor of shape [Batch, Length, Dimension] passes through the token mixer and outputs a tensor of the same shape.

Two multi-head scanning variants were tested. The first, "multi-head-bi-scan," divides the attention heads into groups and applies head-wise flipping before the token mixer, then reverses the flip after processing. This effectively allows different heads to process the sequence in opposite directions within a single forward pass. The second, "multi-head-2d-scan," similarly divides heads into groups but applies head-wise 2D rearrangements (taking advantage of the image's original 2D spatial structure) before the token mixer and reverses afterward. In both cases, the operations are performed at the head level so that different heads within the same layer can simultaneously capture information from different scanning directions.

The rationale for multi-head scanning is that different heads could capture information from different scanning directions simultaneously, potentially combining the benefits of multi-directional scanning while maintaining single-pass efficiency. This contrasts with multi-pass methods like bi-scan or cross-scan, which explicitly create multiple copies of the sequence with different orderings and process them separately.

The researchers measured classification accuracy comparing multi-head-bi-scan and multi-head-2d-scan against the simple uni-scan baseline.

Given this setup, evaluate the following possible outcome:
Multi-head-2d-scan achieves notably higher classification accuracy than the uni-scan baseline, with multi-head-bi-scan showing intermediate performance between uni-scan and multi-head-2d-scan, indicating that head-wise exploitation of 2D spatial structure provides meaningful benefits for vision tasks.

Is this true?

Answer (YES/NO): NO